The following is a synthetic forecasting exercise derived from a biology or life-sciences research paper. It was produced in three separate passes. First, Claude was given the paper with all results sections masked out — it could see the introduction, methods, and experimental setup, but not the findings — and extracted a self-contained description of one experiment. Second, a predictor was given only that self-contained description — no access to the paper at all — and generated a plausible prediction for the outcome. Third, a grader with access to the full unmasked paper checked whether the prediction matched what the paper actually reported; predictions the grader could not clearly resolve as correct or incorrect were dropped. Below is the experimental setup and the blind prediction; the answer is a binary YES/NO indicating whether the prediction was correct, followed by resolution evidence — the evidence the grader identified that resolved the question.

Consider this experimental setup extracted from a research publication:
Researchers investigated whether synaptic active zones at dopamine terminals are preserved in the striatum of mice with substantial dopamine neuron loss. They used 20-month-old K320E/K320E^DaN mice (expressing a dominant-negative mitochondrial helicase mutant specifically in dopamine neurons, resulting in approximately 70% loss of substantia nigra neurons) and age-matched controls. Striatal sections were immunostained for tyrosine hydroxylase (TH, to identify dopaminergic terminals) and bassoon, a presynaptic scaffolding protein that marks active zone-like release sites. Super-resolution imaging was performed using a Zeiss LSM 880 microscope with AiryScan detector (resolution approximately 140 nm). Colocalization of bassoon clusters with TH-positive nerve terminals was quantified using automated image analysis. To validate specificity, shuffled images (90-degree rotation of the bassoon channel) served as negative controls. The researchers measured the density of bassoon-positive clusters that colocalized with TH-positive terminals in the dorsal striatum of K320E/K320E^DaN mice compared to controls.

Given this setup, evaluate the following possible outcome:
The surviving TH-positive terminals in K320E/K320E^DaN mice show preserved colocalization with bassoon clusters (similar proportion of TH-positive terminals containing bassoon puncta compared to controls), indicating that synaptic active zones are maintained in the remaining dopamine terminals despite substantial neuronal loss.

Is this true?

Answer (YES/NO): YES